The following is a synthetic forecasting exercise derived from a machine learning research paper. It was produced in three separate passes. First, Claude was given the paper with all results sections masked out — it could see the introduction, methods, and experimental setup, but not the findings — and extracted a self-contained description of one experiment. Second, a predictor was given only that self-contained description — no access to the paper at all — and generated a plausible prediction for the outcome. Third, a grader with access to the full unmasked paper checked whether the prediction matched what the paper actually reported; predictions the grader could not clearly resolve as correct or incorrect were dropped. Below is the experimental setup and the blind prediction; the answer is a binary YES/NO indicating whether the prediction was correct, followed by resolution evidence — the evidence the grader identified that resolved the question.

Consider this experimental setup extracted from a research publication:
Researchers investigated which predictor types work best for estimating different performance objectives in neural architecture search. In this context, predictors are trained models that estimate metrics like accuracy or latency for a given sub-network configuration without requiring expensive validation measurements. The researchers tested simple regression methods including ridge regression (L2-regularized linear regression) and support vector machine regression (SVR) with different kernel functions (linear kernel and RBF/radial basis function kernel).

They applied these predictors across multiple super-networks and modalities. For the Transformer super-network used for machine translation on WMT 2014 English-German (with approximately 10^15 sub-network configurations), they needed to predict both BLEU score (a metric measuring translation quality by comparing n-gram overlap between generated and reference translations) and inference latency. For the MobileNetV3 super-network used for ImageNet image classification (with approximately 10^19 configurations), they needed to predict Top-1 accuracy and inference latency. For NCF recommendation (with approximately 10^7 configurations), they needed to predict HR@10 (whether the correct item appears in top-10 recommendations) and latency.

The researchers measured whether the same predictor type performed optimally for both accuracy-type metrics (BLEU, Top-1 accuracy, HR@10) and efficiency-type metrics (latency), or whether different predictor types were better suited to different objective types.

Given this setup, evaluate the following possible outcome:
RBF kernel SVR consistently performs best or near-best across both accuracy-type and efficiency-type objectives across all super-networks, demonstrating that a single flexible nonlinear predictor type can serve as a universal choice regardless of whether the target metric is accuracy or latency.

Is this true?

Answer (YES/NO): NO